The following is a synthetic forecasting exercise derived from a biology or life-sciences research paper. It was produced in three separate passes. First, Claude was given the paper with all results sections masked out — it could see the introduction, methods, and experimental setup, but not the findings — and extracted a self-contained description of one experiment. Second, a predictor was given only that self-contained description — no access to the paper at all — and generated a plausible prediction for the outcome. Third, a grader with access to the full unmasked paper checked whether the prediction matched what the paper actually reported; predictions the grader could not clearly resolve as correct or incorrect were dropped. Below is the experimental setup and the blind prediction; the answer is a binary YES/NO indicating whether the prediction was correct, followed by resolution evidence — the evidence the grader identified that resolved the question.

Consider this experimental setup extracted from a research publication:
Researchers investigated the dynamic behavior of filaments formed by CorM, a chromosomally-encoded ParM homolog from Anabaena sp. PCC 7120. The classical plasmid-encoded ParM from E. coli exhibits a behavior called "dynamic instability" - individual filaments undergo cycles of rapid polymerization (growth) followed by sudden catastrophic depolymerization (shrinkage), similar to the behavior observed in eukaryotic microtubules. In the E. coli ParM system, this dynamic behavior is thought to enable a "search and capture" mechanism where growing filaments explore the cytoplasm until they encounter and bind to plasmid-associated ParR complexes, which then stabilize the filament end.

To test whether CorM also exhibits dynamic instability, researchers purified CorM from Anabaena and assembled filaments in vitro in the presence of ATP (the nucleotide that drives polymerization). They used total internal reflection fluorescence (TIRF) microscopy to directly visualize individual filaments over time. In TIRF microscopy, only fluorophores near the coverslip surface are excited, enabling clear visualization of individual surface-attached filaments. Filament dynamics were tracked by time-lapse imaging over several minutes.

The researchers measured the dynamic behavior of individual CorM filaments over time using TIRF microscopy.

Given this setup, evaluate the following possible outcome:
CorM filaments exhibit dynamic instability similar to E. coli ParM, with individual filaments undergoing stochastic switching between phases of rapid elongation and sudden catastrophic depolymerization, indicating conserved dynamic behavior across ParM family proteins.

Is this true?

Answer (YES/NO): YES